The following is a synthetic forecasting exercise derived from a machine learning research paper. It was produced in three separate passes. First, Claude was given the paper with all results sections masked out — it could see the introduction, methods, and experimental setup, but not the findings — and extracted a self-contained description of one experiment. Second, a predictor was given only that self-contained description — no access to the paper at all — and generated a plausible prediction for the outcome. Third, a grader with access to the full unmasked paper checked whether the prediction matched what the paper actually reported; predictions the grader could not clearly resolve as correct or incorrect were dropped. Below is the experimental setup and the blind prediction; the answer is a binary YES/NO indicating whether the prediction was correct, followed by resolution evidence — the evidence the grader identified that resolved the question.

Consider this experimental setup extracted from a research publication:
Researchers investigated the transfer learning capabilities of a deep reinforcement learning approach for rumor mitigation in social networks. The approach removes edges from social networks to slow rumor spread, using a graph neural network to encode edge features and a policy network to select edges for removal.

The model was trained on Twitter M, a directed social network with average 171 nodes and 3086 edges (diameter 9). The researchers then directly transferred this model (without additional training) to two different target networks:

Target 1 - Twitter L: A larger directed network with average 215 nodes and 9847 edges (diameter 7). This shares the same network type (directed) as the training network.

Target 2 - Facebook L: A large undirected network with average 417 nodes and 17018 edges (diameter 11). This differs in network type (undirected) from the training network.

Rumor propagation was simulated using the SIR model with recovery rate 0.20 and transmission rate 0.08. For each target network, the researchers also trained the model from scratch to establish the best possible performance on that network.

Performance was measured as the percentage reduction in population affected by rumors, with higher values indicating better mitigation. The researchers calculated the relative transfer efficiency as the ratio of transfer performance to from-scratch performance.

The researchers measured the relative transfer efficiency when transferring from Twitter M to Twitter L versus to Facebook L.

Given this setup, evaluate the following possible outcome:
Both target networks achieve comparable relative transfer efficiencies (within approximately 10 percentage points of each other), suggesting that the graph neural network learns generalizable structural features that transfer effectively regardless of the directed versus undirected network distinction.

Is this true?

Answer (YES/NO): YES